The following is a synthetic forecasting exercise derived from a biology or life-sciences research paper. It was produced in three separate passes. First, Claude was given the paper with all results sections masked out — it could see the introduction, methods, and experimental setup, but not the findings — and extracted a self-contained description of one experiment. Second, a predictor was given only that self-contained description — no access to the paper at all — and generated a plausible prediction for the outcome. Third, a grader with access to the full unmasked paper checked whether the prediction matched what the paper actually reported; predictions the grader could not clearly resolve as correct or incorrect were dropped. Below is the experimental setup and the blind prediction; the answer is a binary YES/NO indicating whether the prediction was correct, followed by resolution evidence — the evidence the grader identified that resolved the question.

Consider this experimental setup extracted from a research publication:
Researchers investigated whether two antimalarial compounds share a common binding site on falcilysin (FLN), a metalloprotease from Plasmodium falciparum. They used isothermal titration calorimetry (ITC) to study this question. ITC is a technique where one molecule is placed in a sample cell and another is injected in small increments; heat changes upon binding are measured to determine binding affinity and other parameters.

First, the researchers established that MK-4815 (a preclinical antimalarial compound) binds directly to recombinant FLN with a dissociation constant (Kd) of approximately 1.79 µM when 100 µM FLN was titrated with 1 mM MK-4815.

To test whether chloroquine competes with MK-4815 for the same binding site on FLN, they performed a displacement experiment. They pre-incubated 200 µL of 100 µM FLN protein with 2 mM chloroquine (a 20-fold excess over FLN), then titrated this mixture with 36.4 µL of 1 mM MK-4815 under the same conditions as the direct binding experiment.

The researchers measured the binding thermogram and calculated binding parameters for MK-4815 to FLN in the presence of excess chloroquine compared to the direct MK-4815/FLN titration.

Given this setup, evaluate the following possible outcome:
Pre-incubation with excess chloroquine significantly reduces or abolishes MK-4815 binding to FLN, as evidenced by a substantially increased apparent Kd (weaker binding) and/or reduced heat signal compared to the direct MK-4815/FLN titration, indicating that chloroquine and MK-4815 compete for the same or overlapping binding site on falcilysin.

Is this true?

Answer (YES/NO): YES